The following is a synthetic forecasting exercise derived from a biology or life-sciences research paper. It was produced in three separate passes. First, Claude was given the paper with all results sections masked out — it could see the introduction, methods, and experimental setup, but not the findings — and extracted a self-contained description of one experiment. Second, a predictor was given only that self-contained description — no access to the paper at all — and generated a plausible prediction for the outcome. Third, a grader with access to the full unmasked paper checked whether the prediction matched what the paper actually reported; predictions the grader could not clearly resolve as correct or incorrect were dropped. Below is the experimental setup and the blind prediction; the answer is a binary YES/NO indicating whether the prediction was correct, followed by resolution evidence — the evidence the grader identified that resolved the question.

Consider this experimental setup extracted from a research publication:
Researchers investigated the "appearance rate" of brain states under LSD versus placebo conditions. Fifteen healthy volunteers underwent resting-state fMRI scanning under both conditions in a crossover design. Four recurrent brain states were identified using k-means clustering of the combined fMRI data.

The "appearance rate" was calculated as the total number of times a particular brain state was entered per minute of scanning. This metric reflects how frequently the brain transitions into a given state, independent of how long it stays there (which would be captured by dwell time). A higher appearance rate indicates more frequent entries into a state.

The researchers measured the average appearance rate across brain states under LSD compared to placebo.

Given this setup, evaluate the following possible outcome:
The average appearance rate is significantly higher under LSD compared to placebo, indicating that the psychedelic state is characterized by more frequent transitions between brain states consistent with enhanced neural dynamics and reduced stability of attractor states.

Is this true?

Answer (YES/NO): NO